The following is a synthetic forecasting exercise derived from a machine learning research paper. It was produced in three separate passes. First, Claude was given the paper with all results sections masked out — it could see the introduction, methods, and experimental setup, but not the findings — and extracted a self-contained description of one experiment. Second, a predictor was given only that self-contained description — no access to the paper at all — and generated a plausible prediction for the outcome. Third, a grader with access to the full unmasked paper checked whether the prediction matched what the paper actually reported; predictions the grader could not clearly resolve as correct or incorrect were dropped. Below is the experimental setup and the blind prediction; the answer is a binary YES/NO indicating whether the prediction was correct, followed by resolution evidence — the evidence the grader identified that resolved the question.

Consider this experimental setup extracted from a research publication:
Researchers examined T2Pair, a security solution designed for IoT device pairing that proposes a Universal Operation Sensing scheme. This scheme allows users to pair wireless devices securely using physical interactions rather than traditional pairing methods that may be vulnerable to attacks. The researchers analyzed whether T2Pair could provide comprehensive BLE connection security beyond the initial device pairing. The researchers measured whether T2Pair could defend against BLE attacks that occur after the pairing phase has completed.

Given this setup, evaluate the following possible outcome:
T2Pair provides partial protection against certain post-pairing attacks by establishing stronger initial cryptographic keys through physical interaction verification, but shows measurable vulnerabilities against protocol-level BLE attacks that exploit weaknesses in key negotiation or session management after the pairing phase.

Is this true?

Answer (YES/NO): NO